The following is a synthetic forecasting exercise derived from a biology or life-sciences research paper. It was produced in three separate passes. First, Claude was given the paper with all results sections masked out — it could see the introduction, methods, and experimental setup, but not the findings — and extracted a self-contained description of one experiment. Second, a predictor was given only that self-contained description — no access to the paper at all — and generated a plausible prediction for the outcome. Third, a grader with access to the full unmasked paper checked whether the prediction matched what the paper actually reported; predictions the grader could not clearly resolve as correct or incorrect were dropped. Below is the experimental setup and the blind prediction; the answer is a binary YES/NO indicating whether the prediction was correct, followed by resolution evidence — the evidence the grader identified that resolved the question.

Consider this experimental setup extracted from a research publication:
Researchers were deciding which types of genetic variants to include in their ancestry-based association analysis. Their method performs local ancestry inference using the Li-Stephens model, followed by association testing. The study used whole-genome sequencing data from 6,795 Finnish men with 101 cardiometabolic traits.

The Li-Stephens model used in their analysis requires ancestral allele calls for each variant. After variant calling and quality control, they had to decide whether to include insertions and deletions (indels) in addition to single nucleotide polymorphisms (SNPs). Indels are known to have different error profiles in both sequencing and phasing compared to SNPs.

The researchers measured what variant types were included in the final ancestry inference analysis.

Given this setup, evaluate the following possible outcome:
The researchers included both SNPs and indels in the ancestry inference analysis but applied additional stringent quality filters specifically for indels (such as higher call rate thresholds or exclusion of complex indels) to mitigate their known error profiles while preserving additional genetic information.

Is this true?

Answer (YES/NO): NO